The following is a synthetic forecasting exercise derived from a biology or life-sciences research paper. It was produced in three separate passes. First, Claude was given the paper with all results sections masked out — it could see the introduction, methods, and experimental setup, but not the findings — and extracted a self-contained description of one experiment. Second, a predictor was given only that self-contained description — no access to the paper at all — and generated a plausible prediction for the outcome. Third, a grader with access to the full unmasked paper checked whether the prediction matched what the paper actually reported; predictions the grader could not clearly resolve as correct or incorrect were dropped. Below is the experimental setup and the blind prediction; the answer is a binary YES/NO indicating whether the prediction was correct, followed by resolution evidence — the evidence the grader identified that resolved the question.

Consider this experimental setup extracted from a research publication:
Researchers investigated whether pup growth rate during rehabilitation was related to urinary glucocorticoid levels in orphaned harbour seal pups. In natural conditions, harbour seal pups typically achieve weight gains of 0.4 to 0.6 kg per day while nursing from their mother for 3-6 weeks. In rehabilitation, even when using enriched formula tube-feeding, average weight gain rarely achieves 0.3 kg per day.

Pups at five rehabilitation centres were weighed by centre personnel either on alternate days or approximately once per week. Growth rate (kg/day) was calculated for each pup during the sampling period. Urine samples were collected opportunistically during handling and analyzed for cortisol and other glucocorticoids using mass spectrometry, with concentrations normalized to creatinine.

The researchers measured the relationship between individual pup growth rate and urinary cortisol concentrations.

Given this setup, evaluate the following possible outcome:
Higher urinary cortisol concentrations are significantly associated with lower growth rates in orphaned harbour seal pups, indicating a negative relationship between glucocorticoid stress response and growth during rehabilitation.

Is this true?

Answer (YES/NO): NO